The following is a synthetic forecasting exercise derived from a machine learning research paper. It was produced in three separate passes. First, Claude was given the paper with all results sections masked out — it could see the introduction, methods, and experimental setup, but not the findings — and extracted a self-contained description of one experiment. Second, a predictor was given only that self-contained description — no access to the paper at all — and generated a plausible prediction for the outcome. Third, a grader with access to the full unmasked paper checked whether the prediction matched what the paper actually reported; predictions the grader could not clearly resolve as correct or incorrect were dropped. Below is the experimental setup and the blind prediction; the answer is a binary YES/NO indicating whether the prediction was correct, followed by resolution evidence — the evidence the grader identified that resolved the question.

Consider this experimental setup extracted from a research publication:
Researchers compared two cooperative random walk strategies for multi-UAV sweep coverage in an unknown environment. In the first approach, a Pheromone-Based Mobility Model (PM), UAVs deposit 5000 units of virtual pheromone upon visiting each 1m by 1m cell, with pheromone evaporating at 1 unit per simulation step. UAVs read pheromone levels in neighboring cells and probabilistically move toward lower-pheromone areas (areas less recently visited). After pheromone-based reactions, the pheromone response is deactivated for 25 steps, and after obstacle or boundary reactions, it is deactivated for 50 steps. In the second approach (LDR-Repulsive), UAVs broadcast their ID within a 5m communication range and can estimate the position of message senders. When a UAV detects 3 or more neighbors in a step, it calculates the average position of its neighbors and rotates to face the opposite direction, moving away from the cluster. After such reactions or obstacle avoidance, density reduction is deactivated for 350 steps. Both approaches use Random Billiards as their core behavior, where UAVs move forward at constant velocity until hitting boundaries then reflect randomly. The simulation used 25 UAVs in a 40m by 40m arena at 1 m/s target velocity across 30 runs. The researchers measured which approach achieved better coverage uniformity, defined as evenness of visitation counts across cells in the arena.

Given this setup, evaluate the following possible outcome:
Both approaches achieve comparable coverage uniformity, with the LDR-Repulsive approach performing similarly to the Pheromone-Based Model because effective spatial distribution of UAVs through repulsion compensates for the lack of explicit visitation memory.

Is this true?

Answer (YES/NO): NO